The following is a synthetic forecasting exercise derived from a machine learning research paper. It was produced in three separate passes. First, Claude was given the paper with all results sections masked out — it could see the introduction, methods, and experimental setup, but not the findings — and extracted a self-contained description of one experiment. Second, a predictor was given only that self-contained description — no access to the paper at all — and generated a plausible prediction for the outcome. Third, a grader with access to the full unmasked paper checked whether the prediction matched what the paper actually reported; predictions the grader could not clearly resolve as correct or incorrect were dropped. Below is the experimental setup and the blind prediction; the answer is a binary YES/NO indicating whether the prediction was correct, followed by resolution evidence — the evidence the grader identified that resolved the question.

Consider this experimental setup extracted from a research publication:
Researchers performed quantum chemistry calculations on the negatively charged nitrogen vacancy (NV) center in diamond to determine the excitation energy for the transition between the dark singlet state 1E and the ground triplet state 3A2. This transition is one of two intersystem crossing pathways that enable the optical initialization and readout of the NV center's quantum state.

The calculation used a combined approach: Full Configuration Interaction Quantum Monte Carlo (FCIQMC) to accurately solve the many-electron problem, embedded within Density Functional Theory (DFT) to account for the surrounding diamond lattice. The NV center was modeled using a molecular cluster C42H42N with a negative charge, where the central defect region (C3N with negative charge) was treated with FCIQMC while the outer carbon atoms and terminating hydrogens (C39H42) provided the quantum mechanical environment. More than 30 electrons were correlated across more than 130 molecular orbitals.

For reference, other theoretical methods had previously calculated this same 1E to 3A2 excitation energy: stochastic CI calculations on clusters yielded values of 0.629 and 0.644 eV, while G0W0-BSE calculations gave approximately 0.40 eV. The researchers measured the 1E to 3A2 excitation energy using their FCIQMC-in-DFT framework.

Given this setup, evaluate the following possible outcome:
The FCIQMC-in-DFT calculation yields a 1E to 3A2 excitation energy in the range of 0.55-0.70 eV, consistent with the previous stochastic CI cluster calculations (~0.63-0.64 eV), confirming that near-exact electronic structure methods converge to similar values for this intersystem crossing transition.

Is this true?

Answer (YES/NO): YES